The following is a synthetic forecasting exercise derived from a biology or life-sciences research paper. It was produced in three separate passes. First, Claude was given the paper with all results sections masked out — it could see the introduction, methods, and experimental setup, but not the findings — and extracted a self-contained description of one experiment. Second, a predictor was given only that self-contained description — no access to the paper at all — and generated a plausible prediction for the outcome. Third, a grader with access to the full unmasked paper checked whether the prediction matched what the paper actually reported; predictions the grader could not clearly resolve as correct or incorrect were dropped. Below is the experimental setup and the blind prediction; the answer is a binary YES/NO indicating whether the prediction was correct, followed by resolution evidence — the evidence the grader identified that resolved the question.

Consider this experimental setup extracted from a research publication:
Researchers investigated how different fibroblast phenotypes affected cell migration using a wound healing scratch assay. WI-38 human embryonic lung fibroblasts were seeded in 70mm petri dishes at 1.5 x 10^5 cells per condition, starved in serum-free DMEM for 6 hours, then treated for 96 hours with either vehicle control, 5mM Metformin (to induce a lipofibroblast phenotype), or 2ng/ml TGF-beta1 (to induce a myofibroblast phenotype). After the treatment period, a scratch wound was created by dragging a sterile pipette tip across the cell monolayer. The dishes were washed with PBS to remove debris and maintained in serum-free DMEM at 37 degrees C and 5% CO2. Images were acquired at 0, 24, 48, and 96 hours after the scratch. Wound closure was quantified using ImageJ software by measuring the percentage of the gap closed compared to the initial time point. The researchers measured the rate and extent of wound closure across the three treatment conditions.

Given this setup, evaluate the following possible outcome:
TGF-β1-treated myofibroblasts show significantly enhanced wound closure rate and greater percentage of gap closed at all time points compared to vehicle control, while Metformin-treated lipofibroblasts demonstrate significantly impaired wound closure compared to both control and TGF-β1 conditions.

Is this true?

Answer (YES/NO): NO